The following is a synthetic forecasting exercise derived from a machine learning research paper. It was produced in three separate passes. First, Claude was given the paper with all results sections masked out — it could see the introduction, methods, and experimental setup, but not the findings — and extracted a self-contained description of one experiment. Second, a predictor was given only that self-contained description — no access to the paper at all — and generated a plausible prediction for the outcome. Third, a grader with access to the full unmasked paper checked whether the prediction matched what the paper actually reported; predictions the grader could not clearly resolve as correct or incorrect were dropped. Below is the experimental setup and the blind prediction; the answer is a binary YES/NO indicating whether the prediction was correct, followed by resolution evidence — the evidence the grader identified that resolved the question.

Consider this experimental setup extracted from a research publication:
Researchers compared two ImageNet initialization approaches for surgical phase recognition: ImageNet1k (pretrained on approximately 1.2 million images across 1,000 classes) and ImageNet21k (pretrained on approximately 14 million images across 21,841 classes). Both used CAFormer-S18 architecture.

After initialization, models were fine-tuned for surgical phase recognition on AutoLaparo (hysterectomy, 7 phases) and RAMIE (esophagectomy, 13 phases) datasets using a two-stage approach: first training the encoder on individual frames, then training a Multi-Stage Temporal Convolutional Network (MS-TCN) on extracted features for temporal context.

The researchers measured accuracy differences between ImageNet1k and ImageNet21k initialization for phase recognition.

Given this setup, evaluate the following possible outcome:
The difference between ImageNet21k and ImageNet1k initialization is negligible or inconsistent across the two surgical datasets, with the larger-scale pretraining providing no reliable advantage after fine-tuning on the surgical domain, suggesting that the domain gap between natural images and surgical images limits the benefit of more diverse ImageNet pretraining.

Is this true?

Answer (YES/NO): NO